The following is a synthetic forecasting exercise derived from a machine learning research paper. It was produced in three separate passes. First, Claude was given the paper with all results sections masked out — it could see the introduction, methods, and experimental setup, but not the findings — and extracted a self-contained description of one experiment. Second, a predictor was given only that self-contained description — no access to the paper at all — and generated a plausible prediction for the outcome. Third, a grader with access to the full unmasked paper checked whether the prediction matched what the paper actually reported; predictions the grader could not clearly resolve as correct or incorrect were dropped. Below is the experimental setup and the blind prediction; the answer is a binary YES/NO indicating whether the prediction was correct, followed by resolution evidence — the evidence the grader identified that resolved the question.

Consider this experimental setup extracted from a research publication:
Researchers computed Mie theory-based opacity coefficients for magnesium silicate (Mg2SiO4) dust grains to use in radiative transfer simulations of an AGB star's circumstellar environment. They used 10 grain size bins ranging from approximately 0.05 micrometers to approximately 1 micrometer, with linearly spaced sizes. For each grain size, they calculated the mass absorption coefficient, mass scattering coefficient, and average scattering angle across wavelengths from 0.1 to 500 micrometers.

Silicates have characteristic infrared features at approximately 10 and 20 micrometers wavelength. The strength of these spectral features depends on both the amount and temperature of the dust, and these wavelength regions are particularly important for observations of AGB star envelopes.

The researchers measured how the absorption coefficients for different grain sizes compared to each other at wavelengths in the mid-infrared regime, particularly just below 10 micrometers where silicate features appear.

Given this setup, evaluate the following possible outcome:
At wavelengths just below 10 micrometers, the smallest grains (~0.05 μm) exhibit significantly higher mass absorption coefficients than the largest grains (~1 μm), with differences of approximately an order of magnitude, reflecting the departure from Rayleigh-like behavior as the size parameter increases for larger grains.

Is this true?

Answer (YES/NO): NO